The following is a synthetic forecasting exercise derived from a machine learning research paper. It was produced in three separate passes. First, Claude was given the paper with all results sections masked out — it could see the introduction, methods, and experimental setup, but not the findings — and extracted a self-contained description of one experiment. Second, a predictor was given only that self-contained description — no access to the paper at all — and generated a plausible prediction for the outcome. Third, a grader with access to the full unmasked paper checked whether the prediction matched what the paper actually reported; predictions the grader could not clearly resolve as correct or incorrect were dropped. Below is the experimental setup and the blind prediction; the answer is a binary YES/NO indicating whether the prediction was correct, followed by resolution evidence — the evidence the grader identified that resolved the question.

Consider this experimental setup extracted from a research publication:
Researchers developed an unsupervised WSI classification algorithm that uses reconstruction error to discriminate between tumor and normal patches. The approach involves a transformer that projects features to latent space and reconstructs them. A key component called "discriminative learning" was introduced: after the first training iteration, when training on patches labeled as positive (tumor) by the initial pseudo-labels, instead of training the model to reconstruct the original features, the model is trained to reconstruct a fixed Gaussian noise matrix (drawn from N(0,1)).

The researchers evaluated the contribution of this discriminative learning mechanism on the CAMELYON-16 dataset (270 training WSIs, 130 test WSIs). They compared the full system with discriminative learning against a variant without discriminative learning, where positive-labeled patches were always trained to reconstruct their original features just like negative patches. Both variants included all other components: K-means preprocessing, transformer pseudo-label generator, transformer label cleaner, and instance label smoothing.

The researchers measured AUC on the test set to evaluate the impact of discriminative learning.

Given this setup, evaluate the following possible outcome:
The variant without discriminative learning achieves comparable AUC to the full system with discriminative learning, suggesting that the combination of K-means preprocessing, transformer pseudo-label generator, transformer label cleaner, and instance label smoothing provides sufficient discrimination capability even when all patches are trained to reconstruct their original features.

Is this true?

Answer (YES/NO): NO